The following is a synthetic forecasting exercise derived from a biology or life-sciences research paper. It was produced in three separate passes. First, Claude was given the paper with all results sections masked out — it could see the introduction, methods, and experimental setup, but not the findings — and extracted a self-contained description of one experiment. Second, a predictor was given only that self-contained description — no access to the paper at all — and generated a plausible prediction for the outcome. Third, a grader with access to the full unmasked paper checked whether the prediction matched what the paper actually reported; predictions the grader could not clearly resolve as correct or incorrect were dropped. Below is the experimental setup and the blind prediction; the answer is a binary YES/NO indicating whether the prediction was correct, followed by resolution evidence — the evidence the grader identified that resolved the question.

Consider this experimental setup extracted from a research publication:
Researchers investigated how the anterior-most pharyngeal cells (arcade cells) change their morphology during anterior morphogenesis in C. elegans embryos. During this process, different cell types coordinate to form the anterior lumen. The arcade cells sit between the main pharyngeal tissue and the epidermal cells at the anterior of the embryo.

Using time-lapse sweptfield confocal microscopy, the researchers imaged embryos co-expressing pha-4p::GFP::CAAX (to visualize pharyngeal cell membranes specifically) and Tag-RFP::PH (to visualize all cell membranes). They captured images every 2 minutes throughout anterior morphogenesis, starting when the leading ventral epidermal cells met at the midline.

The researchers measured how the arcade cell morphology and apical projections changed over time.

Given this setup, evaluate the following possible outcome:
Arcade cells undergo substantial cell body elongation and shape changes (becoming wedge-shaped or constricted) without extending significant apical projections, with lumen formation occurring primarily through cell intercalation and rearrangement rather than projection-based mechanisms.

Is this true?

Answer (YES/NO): NO